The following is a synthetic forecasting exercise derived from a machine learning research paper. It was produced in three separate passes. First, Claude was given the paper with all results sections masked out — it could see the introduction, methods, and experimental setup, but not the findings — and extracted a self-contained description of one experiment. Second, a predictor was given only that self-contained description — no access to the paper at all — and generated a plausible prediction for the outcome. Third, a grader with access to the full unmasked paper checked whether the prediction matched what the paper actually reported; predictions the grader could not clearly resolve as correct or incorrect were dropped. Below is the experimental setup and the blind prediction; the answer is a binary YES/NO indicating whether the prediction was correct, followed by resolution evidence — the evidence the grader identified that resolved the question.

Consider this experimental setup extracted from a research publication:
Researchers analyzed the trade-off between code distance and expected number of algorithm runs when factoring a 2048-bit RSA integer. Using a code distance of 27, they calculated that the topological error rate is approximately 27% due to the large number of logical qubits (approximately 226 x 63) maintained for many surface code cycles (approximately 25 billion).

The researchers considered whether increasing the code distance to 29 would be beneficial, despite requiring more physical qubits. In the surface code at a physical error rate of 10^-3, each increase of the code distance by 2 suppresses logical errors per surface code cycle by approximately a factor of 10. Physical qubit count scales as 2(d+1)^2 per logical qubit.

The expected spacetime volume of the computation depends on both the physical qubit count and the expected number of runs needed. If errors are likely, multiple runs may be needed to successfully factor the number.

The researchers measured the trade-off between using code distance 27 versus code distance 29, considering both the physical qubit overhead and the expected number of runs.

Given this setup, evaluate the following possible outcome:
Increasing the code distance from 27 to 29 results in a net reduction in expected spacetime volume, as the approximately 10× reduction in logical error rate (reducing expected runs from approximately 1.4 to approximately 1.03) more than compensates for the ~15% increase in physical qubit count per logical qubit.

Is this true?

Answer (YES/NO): NO